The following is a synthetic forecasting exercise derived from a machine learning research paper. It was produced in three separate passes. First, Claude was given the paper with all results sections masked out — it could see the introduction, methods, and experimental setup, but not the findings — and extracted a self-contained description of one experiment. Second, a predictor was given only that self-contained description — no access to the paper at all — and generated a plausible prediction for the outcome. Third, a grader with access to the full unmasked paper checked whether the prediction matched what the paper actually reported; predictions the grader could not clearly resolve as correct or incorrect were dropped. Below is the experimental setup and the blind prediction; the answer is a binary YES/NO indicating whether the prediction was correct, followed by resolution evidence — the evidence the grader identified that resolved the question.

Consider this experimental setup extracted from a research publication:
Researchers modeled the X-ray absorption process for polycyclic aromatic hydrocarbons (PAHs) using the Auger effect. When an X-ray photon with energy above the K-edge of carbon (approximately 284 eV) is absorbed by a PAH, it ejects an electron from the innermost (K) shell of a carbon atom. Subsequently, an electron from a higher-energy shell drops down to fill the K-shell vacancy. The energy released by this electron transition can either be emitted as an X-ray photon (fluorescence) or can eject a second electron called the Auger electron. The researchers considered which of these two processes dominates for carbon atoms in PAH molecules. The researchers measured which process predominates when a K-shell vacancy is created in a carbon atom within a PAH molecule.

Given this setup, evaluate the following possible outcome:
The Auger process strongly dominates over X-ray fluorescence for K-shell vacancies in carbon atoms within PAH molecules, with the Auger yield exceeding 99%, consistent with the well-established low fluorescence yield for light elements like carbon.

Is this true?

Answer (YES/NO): NO